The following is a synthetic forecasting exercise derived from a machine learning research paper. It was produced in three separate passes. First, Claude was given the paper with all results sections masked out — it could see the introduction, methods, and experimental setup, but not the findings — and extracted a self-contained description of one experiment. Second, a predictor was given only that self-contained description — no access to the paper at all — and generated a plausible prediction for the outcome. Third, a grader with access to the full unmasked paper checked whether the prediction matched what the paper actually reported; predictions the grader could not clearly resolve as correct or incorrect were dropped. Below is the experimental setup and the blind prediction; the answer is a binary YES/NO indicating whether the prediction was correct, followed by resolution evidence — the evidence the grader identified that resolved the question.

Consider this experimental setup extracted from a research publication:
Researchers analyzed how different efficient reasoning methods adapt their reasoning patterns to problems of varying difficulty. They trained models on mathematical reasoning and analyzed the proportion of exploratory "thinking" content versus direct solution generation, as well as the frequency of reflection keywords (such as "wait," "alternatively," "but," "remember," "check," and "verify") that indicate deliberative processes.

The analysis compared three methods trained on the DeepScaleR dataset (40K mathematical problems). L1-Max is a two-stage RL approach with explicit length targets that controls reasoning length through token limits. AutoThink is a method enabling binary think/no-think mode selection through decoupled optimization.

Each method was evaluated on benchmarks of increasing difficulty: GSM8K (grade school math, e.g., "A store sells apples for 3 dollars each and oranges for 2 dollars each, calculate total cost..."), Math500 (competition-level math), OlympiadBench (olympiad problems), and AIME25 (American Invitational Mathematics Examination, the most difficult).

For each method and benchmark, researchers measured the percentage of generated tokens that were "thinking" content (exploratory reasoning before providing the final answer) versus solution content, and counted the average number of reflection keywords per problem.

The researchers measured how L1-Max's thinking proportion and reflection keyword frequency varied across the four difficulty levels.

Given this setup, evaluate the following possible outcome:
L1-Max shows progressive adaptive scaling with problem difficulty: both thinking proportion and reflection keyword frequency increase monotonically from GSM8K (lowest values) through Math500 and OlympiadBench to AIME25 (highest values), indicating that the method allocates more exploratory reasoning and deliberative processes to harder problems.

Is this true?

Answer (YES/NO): NO